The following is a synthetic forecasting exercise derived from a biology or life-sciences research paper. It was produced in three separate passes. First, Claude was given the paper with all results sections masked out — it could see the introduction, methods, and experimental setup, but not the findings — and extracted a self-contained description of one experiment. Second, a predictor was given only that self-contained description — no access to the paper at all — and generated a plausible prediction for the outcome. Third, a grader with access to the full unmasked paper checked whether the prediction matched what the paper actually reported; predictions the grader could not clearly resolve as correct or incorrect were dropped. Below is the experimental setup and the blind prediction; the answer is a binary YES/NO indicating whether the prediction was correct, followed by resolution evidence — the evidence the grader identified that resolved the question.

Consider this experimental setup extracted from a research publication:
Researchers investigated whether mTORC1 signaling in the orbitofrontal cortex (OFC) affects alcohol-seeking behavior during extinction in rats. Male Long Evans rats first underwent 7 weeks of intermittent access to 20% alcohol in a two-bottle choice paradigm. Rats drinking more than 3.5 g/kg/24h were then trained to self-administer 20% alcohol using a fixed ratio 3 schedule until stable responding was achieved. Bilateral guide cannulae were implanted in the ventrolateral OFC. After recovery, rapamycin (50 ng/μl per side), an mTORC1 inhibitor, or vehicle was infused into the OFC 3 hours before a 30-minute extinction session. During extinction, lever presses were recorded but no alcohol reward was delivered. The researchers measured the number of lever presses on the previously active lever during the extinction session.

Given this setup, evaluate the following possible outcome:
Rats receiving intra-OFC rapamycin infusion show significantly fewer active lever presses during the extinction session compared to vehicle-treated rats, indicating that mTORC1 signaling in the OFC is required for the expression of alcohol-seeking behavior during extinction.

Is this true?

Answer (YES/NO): YES